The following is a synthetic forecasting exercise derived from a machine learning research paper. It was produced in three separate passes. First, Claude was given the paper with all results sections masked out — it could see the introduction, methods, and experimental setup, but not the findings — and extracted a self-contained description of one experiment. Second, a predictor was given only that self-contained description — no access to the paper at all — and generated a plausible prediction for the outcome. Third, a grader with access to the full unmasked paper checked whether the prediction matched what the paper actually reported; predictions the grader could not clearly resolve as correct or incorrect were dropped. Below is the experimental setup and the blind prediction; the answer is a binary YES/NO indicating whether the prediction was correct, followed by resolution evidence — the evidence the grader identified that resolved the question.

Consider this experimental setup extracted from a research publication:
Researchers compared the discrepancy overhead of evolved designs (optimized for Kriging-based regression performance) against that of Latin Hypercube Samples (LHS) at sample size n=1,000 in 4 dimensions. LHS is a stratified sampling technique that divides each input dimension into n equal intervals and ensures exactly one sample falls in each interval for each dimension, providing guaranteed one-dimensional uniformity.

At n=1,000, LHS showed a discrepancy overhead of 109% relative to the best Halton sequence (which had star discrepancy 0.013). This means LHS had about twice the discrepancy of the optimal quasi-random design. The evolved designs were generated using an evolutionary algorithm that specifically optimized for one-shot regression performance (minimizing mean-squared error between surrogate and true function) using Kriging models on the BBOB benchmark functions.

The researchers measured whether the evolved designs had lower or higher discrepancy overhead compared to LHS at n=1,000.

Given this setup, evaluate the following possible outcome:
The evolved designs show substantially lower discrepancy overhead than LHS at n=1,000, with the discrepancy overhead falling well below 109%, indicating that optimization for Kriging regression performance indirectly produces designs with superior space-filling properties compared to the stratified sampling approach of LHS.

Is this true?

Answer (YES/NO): NO